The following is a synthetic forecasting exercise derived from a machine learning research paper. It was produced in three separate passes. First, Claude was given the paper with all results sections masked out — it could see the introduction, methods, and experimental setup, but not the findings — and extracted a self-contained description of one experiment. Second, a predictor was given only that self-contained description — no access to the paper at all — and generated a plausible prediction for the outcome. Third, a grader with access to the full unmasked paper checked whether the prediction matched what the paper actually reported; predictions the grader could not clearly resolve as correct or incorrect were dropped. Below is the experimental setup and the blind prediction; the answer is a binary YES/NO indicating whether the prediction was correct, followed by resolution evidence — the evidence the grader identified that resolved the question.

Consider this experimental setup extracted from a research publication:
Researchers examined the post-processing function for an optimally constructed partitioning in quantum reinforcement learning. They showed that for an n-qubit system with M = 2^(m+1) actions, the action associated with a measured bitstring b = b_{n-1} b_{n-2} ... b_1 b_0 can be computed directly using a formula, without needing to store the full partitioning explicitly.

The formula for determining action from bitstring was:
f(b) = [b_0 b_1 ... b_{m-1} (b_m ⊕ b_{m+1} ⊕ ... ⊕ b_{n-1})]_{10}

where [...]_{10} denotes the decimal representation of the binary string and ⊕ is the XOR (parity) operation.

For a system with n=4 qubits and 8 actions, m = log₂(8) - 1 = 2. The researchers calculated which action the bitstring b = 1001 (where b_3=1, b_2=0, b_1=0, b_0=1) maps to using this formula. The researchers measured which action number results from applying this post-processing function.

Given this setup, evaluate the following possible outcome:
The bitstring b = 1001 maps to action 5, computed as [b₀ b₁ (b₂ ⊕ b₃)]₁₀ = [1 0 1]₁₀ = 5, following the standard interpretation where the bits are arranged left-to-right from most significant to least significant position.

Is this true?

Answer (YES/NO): YES